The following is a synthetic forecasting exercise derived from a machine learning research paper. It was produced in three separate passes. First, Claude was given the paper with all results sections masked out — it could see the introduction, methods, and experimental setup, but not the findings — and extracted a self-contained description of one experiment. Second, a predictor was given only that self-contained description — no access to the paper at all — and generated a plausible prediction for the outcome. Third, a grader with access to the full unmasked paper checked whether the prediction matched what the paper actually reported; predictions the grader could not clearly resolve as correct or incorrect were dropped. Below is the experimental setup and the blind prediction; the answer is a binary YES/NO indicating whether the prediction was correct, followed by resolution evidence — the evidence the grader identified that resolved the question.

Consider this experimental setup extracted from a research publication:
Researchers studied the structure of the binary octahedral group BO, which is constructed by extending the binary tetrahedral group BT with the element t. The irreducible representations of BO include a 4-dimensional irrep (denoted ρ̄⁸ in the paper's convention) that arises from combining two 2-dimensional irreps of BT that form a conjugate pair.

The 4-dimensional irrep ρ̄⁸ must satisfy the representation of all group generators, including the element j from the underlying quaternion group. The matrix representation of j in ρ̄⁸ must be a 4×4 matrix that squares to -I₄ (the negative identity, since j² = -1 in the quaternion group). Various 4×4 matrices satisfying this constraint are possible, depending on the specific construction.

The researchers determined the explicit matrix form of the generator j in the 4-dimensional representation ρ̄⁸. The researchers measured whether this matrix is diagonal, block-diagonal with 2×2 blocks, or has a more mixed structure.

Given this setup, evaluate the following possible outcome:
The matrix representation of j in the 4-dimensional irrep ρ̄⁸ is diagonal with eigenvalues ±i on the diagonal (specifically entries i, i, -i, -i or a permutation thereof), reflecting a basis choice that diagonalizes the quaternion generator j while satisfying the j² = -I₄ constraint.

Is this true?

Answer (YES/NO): NO